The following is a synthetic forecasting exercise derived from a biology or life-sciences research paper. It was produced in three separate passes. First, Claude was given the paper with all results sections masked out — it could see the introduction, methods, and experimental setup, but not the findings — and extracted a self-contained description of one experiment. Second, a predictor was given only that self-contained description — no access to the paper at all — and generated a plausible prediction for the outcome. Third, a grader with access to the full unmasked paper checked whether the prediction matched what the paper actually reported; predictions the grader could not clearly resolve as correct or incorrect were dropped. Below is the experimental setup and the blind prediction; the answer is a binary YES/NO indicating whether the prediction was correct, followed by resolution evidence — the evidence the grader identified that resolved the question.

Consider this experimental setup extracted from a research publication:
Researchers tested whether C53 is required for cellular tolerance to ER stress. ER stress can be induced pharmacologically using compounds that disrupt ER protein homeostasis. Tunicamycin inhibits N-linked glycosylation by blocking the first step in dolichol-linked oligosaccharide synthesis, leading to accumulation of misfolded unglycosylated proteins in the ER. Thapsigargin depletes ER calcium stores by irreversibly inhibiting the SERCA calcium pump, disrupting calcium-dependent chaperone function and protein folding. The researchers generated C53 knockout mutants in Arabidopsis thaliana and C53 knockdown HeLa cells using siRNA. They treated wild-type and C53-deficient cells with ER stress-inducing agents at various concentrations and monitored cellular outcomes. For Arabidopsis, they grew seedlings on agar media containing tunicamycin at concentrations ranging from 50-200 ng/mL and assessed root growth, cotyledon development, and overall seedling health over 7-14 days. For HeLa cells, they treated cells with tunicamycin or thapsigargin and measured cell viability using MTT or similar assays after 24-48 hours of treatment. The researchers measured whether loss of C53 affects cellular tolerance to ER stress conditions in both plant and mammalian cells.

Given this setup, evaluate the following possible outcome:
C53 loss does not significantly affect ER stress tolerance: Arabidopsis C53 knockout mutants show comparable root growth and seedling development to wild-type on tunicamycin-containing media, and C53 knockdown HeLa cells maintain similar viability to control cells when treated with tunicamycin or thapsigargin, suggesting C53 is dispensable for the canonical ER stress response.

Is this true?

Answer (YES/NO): NO